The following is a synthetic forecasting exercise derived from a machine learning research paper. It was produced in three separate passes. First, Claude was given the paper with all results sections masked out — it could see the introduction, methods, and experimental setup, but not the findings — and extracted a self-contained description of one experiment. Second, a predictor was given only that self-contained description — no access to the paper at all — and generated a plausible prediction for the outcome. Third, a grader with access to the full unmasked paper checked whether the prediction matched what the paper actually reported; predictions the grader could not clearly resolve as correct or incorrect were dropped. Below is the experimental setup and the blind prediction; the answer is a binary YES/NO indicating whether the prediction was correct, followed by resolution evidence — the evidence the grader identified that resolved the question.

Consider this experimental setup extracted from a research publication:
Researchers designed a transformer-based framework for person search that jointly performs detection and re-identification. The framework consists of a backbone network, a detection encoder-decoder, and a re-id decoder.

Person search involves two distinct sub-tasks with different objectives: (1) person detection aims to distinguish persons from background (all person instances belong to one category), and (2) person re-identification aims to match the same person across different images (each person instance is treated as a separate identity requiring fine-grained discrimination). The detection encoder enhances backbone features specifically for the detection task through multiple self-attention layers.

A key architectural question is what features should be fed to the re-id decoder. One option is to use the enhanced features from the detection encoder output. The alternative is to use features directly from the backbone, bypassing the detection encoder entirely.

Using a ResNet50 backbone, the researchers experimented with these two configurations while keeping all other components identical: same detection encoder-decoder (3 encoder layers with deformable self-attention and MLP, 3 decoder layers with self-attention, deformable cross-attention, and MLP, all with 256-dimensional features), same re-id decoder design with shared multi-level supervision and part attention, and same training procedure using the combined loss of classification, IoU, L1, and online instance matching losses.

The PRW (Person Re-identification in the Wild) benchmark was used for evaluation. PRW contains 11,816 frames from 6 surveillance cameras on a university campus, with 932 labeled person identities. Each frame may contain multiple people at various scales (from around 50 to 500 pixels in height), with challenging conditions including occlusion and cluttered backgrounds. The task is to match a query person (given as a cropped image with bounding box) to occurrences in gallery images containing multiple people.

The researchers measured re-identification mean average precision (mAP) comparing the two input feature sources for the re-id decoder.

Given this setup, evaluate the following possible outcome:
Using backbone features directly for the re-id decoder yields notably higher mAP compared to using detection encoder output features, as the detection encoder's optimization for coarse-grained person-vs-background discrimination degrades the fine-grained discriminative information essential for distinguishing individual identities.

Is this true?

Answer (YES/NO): YES